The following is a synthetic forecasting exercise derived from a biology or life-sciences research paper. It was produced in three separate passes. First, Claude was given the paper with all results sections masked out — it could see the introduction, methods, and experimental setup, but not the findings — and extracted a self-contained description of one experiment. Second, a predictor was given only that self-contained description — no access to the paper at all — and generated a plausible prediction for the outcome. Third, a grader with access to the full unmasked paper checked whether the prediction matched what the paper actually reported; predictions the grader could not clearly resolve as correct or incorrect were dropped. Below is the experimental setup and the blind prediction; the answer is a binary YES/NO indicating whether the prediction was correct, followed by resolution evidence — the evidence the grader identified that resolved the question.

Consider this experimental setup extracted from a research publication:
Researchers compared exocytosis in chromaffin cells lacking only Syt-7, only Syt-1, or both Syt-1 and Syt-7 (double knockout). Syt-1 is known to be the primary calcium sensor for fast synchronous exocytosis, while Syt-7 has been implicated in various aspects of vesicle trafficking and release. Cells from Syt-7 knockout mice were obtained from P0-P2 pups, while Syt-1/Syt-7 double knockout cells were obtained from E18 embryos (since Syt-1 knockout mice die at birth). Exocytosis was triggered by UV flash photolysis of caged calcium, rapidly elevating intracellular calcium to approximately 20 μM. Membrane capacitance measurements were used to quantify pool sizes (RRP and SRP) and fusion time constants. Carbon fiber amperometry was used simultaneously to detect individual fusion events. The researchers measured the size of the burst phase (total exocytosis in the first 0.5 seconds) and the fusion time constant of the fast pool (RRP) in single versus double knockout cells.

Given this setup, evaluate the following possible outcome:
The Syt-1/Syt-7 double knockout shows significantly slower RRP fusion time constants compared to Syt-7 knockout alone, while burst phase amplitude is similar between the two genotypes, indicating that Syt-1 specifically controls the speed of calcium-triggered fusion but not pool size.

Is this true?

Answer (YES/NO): NO